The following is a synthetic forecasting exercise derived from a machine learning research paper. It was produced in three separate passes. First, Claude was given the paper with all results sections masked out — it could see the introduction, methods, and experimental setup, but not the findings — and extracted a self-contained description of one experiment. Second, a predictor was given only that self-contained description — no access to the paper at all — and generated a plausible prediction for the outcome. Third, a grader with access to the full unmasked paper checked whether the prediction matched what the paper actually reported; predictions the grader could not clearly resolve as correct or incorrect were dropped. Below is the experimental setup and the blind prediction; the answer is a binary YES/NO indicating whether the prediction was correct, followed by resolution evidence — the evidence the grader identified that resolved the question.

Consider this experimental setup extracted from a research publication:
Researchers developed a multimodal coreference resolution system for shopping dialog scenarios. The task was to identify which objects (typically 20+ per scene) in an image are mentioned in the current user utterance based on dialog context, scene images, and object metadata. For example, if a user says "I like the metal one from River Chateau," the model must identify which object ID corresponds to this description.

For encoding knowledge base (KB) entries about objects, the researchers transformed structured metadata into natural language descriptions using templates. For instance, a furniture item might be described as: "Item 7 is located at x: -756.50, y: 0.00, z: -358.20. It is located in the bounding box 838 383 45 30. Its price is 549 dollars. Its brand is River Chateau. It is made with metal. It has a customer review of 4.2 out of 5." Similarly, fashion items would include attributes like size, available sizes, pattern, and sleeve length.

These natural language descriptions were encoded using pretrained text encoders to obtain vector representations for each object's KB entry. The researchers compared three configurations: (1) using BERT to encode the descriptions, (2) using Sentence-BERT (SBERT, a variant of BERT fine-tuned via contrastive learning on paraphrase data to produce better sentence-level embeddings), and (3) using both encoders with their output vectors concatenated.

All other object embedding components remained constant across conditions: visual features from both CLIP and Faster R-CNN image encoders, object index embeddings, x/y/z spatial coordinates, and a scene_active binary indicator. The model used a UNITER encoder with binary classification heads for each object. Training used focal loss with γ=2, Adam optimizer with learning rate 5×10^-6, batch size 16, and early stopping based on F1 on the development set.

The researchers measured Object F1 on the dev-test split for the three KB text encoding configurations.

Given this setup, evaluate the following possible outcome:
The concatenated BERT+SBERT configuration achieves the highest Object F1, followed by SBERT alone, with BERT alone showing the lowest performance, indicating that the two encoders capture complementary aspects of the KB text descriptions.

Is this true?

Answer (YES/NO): NO